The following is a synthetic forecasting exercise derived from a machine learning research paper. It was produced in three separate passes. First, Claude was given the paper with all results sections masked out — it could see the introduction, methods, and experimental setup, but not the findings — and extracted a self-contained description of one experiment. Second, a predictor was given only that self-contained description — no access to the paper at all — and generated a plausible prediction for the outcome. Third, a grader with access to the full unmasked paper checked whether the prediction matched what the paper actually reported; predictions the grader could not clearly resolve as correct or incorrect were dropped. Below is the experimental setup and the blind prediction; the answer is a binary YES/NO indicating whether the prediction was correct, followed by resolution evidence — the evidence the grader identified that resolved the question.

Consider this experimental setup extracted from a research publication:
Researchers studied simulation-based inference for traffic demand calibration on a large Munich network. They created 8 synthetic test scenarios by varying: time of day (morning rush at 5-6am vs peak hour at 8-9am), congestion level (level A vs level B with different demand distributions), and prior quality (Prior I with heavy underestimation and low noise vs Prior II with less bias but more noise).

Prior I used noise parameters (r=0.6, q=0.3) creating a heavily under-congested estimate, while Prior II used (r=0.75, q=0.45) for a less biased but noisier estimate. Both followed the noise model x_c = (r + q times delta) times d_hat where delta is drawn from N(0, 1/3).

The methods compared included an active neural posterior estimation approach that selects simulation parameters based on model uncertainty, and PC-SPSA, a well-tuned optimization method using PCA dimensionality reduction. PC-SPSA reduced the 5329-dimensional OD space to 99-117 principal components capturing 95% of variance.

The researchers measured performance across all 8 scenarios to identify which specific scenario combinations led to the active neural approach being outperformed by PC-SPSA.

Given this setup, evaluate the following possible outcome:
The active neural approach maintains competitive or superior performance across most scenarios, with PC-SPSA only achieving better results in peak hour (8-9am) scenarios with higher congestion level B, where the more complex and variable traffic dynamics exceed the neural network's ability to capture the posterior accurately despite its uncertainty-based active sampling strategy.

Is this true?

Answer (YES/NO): NO